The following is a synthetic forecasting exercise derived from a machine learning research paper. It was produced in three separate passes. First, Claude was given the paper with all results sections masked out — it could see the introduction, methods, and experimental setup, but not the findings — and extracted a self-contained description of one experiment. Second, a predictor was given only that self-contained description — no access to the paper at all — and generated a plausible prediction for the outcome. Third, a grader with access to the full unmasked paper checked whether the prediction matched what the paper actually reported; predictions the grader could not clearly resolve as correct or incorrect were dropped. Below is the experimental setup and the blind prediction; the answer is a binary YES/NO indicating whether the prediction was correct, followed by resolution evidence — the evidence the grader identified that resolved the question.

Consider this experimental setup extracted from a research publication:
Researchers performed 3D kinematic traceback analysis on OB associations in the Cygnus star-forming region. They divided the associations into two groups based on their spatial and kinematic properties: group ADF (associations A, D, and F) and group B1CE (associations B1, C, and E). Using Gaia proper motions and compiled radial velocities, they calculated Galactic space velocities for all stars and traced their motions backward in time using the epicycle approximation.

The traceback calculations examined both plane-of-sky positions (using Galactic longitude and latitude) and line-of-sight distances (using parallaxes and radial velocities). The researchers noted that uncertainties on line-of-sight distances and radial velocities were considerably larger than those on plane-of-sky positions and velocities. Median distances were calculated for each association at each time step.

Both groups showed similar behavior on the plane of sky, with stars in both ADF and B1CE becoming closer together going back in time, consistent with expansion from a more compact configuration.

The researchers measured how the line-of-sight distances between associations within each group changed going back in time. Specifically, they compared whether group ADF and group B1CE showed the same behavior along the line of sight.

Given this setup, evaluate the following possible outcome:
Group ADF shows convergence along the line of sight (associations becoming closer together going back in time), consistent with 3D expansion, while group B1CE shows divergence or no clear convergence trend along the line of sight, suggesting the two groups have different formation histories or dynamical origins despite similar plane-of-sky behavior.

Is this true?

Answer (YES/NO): NO